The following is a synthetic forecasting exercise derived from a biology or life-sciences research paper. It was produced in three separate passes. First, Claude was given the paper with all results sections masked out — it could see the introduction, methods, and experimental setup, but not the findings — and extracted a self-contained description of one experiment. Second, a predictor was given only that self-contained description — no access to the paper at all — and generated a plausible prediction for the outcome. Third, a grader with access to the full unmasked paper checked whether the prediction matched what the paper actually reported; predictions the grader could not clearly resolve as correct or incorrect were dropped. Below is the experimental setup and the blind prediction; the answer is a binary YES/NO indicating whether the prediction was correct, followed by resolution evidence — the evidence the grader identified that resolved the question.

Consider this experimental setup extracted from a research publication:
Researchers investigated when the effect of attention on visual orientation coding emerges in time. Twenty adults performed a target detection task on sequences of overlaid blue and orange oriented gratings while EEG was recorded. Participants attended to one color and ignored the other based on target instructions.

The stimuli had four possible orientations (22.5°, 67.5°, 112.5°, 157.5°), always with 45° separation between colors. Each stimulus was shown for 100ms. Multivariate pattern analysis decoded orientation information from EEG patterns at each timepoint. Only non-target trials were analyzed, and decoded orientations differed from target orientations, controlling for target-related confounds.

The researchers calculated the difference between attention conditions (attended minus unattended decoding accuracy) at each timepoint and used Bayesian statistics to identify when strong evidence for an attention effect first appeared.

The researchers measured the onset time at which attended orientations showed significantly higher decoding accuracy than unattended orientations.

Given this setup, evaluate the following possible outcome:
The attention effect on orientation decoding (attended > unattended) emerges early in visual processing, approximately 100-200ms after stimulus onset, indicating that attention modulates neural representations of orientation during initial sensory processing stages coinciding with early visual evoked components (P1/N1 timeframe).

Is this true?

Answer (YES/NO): NO